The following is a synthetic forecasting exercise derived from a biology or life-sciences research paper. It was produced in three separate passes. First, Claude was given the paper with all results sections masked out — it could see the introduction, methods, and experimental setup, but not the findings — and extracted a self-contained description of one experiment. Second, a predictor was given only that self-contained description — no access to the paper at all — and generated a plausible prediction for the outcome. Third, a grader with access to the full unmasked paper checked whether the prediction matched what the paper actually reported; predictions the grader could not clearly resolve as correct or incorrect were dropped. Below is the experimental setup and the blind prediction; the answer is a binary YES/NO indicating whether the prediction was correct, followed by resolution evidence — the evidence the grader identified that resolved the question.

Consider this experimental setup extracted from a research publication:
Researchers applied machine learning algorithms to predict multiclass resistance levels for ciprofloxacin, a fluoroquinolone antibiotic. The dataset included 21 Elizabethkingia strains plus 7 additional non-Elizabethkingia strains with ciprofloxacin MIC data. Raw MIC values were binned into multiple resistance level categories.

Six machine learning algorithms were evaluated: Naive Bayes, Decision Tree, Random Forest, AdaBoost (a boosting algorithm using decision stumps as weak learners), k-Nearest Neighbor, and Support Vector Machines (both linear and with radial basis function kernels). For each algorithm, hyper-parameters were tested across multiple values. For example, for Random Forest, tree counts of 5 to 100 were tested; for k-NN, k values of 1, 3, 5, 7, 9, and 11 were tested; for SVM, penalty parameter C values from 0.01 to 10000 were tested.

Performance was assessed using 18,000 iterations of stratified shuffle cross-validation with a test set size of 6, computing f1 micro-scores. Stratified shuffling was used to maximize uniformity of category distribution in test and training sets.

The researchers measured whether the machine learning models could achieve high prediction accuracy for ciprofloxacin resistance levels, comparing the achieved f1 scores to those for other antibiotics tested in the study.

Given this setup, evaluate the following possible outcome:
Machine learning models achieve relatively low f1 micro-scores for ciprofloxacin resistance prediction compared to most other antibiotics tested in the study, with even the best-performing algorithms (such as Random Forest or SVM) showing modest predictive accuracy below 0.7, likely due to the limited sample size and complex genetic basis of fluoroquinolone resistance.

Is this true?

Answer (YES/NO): NO